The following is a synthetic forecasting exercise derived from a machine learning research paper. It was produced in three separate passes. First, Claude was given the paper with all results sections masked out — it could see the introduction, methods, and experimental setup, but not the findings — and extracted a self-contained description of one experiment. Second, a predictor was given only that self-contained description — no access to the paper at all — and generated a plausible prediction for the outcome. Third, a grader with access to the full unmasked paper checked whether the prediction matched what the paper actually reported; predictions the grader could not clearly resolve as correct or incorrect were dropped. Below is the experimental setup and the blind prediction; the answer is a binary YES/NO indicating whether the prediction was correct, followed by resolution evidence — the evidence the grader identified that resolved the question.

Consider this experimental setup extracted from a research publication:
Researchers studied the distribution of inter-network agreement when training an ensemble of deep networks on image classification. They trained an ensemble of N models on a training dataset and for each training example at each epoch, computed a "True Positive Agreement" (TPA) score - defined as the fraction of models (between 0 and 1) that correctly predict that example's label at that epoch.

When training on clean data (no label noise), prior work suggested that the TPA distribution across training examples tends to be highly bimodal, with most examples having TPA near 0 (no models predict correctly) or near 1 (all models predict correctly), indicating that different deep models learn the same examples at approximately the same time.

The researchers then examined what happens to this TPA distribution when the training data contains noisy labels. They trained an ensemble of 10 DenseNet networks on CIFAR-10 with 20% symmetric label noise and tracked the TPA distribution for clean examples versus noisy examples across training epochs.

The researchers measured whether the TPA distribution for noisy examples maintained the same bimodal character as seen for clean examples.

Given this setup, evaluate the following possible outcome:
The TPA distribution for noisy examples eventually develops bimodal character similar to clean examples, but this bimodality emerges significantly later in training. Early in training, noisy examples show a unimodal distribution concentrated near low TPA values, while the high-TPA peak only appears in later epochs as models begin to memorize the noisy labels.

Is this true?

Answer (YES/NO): NO